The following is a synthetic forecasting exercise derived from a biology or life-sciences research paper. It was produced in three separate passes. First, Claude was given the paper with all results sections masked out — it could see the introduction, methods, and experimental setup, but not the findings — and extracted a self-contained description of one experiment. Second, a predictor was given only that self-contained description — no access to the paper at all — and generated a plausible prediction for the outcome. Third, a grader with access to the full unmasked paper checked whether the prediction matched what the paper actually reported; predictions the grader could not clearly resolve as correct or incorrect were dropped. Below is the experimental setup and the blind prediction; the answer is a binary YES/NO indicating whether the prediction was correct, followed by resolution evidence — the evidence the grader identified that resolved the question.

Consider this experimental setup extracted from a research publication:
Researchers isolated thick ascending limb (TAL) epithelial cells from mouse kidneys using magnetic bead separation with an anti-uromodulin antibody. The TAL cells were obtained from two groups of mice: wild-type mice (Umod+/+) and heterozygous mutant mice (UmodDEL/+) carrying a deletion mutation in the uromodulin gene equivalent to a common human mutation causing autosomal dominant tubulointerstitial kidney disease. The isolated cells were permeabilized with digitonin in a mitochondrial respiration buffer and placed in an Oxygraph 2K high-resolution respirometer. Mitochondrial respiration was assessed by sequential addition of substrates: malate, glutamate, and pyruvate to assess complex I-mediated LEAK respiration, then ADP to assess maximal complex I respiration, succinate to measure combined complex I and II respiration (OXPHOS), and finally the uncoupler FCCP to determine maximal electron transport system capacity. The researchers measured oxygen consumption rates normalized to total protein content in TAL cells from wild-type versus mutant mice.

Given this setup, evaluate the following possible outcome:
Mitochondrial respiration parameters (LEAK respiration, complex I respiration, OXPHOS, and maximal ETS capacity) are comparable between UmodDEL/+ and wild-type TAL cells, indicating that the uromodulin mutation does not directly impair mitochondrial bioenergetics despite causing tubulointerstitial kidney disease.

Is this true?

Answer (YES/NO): NO